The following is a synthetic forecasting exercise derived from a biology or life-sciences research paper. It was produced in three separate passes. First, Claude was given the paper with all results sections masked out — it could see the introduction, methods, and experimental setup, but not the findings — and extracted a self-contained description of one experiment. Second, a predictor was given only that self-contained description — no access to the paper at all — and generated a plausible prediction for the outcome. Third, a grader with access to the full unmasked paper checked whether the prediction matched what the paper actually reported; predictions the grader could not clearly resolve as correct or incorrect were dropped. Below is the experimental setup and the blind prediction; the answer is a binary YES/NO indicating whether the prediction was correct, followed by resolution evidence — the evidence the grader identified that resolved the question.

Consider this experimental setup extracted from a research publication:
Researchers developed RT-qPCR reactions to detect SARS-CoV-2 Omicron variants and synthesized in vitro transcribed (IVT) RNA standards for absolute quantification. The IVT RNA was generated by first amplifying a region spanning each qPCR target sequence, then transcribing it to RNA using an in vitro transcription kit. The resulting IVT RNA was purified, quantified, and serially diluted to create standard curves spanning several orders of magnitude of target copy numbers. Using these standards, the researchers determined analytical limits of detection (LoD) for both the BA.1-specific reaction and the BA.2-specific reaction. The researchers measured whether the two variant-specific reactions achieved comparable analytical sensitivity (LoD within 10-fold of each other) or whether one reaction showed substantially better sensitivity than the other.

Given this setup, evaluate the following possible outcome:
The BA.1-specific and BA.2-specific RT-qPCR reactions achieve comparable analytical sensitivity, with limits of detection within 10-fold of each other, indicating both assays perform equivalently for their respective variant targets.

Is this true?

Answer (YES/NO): YES